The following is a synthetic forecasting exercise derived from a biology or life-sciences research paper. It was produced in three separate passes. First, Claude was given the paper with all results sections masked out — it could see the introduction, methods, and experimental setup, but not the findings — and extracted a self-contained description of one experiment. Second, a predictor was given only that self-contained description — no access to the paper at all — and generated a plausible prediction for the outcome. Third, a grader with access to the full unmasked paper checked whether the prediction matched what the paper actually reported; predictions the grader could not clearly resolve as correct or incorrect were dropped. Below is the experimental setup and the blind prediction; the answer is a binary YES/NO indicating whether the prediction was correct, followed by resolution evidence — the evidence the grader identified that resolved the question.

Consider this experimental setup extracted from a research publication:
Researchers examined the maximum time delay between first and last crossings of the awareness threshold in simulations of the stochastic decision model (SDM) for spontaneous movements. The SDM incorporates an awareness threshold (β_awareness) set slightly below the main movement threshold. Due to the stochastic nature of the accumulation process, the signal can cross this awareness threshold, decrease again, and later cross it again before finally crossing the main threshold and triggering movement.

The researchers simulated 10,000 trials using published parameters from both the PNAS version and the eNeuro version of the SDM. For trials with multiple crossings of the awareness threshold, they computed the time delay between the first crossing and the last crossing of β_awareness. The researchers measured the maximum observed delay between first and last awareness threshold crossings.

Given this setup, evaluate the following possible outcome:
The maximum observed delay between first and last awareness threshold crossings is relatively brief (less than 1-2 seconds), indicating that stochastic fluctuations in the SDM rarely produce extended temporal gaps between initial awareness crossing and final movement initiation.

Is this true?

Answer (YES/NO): NO